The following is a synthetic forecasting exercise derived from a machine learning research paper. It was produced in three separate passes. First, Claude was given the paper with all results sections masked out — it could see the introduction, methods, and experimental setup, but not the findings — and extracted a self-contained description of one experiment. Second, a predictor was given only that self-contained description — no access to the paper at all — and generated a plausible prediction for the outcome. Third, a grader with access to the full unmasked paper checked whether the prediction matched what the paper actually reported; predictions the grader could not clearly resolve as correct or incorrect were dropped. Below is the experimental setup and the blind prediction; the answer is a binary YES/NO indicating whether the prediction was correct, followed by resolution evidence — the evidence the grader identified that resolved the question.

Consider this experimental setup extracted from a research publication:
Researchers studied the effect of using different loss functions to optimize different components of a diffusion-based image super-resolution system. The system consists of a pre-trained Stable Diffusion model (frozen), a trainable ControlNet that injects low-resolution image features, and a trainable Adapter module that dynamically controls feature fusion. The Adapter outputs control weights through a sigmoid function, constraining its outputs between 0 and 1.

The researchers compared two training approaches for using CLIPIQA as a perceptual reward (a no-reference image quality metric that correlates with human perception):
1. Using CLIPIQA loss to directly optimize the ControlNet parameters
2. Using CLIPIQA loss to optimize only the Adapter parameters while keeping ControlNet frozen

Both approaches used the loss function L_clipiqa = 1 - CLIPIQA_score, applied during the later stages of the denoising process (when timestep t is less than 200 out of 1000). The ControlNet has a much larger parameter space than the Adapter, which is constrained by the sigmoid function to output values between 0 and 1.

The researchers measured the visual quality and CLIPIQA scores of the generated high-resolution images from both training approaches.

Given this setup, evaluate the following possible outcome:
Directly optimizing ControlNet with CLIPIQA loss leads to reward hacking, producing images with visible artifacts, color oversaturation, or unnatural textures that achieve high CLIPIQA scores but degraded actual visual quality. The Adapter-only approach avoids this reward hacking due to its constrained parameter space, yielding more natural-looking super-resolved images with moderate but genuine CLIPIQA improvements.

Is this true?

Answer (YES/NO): YES